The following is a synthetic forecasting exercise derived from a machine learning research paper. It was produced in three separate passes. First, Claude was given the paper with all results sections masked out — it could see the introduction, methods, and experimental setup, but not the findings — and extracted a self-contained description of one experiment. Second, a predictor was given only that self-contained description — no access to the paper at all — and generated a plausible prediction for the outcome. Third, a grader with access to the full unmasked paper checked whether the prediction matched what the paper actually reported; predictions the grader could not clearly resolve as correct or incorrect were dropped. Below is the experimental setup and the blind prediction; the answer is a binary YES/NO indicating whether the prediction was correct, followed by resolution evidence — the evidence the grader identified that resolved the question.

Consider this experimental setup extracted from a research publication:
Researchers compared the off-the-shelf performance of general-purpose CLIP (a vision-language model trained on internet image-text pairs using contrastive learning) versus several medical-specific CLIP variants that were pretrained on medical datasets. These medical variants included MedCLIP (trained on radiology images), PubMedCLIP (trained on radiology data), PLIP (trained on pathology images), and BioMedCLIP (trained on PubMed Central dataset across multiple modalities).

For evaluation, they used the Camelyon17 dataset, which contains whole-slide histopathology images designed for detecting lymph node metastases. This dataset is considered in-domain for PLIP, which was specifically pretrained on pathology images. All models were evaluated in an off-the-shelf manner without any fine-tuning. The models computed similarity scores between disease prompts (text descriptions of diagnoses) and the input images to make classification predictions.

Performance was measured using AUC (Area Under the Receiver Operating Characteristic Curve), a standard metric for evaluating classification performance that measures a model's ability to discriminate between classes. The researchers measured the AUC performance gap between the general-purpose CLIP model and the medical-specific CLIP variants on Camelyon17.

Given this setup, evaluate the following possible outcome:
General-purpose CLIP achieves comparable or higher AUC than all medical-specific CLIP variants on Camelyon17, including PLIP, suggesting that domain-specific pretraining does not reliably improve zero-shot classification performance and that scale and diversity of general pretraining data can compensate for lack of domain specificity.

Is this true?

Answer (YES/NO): NO